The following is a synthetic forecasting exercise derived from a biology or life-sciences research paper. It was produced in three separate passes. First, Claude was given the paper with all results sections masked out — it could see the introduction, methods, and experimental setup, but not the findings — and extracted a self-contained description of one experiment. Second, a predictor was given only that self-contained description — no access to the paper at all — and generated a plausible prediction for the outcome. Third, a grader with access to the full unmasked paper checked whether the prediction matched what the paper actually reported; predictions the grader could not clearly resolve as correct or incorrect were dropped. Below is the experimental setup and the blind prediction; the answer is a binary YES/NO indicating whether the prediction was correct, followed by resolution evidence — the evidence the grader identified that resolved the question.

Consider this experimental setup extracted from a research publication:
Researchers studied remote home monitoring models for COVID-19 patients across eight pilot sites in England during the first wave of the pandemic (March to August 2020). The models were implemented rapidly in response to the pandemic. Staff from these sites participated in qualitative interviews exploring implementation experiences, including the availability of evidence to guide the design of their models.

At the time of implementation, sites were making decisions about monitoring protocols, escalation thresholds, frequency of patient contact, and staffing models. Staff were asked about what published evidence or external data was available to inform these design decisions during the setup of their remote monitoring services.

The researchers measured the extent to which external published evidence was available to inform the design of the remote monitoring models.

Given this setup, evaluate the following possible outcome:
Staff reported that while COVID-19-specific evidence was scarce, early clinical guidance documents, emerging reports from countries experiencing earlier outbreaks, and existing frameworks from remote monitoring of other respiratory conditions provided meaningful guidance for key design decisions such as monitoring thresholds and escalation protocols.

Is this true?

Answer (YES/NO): NO